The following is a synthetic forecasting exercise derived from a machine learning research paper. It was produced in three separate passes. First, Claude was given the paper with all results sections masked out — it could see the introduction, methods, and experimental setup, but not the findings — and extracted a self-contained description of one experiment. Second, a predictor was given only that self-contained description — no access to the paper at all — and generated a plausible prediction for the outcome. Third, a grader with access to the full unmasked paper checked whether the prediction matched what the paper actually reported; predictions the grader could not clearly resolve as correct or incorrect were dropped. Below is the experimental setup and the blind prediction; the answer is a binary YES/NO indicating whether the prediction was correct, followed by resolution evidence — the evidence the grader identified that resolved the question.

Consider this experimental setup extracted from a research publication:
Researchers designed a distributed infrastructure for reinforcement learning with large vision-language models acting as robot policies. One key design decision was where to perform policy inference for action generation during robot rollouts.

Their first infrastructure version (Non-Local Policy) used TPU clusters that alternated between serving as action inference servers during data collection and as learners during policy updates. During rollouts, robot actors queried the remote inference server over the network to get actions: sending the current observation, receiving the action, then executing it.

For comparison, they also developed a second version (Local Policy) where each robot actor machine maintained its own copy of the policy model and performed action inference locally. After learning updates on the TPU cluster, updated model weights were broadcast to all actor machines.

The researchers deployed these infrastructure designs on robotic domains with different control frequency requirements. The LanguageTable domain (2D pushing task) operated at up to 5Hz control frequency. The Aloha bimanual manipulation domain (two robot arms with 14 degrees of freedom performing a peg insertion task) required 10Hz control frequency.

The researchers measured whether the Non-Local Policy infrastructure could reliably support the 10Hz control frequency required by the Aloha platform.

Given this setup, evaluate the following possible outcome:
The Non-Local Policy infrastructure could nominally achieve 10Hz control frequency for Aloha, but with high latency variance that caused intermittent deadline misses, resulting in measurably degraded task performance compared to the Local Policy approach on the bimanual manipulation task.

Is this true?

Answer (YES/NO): NO